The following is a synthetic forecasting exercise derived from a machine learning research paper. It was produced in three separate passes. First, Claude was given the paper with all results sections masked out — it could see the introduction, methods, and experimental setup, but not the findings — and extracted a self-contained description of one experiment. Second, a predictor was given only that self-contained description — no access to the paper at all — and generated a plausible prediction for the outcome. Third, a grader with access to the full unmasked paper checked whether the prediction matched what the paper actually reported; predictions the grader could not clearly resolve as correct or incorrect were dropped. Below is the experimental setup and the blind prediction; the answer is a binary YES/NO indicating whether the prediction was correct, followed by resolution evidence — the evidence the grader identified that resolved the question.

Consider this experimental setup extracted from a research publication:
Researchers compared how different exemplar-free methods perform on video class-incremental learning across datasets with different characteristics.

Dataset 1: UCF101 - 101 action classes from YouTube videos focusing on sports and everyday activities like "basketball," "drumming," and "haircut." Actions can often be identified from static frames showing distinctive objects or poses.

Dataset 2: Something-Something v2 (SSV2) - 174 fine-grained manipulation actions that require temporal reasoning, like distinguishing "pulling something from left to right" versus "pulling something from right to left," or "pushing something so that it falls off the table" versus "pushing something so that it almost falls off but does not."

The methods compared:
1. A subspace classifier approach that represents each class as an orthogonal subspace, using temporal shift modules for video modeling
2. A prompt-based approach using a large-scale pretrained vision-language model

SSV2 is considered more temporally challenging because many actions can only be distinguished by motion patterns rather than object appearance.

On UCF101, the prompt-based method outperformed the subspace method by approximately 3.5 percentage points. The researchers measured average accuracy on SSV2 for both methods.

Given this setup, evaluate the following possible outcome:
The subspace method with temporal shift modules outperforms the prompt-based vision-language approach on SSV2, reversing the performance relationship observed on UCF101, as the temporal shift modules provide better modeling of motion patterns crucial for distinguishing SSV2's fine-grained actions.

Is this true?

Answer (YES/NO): YES